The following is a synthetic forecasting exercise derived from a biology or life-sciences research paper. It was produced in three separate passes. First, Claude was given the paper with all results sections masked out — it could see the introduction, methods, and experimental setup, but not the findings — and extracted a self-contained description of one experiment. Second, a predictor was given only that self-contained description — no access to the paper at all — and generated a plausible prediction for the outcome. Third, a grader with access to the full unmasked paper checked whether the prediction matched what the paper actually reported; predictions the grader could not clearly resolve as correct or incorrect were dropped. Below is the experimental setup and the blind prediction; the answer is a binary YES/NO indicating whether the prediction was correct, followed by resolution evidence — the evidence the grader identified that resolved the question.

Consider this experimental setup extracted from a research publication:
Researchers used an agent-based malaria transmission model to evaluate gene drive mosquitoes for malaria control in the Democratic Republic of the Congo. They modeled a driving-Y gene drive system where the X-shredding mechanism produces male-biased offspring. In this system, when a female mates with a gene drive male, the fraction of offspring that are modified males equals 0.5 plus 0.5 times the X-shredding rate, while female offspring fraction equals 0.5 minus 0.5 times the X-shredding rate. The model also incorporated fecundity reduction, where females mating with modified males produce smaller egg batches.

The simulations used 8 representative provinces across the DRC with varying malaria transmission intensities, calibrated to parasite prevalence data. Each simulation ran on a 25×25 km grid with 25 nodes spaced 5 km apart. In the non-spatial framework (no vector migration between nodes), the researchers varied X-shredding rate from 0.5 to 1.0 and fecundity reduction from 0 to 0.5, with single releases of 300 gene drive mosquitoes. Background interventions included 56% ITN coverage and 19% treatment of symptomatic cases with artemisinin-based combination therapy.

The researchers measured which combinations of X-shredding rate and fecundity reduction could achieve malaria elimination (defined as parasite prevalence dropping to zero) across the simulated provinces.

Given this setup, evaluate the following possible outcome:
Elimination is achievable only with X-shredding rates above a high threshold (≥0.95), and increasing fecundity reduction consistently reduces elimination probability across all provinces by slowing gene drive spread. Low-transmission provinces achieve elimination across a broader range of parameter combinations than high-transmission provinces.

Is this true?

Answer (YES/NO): NO